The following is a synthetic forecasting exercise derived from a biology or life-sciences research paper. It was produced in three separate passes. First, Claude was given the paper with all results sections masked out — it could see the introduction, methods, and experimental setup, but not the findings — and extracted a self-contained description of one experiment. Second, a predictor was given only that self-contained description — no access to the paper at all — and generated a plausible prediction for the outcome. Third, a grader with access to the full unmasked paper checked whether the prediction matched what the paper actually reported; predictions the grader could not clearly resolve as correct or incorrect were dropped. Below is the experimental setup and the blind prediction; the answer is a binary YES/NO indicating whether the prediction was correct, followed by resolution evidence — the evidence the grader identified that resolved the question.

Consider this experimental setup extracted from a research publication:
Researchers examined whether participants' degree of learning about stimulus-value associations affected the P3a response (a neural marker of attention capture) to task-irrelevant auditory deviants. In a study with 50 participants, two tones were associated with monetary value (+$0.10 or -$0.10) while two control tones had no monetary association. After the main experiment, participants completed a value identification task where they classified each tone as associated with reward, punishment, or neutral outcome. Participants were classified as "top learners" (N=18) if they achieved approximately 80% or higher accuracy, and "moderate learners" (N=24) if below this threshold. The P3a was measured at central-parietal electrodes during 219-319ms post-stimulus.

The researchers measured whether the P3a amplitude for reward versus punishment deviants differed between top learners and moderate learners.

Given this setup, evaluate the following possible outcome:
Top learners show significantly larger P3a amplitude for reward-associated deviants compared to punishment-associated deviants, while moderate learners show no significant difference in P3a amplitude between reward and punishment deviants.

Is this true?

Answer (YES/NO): YES